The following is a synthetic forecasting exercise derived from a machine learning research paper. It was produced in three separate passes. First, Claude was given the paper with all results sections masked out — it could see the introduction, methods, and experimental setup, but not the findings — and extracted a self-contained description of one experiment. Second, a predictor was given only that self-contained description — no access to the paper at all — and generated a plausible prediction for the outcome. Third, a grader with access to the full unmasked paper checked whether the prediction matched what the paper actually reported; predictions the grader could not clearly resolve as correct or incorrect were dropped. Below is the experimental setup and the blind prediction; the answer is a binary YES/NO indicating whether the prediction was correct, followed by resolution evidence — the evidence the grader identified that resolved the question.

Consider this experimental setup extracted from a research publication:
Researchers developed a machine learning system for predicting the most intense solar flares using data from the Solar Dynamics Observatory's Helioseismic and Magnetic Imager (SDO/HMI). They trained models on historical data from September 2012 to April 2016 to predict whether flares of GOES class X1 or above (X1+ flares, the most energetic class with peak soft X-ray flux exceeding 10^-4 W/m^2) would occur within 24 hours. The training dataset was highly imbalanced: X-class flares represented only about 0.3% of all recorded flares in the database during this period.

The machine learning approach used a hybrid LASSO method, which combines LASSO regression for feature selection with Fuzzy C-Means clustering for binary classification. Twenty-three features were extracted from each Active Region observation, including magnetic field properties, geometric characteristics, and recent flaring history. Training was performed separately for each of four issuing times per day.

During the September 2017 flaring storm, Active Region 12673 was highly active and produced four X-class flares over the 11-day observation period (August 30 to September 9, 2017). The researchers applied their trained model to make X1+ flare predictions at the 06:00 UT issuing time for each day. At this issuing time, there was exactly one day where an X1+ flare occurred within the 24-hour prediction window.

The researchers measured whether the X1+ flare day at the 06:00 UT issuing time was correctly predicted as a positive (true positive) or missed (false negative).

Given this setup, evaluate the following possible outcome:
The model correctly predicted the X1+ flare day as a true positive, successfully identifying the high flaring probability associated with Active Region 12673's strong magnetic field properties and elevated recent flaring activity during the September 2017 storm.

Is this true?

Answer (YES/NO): YES